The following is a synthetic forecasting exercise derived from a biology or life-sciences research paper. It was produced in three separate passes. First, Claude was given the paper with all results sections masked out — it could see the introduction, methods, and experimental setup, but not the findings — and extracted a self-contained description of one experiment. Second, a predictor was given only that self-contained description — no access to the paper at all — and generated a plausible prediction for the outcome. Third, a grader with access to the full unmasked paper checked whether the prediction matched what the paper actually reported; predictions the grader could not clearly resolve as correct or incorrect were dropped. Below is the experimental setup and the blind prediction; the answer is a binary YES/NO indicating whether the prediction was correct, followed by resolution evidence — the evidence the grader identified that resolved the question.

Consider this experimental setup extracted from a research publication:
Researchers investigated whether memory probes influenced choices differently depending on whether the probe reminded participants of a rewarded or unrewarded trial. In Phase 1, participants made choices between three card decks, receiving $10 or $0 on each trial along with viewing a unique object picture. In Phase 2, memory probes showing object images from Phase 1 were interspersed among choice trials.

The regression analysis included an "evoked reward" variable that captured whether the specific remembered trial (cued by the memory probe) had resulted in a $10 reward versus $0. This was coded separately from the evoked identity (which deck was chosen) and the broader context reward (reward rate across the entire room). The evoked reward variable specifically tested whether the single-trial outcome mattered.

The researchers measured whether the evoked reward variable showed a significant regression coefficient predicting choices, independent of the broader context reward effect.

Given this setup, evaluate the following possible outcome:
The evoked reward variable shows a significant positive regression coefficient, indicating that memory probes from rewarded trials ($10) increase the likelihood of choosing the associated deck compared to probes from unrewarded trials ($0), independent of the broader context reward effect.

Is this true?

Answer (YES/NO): NO